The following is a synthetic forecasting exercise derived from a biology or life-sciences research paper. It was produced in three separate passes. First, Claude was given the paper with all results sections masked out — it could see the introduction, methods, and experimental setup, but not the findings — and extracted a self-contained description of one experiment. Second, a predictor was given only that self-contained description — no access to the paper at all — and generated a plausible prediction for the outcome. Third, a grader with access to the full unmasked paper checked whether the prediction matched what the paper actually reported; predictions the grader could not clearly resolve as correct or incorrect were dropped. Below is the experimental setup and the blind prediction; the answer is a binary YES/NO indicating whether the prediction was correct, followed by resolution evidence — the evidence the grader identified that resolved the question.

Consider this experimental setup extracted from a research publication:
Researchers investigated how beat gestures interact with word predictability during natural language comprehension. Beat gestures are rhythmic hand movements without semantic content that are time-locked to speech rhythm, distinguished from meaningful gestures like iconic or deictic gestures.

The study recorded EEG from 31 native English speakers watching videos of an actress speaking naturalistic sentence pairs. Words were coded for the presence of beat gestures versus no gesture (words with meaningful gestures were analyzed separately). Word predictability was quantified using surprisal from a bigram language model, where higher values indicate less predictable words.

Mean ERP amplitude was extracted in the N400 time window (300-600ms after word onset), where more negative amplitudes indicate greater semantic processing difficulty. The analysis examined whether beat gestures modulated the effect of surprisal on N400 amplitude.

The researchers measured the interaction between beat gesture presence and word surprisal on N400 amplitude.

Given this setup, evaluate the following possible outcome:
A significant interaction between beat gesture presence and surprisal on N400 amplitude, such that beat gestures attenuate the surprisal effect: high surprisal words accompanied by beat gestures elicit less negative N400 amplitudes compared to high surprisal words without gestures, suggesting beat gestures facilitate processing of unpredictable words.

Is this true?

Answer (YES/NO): NO